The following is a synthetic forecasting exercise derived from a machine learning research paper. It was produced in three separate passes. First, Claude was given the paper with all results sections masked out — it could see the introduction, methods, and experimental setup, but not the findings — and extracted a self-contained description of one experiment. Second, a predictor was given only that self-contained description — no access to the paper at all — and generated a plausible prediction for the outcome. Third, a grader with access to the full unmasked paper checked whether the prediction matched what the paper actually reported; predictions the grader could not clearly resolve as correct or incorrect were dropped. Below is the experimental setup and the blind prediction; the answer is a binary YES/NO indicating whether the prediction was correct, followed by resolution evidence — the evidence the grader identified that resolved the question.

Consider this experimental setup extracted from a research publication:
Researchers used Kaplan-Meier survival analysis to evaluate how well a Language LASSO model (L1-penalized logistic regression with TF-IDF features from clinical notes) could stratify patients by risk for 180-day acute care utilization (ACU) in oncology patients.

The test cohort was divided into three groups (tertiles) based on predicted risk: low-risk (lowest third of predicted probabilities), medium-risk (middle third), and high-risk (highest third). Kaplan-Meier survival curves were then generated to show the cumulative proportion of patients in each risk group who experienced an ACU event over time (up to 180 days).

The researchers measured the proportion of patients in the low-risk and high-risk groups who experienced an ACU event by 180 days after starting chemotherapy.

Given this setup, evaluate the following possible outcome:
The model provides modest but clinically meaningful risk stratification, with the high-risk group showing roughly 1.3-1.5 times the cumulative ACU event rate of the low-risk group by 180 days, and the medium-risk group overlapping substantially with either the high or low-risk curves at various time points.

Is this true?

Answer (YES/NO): NO